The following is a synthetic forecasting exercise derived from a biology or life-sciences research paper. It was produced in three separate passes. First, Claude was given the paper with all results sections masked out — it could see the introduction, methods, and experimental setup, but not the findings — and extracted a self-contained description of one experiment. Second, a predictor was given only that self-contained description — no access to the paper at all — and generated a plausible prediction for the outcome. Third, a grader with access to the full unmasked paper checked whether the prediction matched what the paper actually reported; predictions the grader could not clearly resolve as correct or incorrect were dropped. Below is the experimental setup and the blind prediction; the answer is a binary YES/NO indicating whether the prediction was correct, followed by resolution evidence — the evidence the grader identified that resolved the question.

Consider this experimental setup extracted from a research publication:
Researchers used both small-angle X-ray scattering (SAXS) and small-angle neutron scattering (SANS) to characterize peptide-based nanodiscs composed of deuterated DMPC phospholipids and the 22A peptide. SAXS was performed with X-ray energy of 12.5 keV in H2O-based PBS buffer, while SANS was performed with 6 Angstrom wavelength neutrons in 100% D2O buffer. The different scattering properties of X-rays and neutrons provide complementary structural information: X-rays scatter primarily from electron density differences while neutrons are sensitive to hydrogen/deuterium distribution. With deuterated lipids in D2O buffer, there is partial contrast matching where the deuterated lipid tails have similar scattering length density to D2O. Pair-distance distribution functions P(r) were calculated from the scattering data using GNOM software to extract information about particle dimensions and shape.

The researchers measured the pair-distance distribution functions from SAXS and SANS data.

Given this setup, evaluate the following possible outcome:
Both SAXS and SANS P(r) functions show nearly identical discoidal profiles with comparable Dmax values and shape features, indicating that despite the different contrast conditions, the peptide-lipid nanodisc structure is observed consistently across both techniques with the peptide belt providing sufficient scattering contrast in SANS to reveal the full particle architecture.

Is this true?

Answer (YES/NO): NO